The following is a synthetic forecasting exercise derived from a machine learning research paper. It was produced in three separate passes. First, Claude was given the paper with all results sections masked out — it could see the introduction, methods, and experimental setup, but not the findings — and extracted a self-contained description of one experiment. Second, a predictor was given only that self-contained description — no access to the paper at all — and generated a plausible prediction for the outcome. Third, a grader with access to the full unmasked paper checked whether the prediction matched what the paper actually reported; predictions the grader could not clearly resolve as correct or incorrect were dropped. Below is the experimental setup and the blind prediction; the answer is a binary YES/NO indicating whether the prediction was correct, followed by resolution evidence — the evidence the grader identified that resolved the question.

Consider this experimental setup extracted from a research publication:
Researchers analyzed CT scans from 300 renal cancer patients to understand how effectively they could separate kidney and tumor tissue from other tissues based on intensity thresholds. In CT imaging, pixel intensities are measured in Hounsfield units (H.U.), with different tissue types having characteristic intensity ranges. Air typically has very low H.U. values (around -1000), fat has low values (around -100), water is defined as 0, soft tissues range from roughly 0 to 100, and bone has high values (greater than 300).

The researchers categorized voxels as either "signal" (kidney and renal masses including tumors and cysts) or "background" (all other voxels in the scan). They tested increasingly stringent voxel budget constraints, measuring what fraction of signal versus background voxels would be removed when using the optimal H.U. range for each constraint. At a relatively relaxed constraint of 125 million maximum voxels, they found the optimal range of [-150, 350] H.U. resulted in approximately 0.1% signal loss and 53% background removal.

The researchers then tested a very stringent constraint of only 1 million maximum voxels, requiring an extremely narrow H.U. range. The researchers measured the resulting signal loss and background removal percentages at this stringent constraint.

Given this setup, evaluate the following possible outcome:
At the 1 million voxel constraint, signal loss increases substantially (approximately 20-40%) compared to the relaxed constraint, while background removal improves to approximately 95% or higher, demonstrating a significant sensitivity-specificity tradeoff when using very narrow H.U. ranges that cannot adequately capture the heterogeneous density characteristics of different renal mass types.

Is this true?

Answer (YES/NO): NO